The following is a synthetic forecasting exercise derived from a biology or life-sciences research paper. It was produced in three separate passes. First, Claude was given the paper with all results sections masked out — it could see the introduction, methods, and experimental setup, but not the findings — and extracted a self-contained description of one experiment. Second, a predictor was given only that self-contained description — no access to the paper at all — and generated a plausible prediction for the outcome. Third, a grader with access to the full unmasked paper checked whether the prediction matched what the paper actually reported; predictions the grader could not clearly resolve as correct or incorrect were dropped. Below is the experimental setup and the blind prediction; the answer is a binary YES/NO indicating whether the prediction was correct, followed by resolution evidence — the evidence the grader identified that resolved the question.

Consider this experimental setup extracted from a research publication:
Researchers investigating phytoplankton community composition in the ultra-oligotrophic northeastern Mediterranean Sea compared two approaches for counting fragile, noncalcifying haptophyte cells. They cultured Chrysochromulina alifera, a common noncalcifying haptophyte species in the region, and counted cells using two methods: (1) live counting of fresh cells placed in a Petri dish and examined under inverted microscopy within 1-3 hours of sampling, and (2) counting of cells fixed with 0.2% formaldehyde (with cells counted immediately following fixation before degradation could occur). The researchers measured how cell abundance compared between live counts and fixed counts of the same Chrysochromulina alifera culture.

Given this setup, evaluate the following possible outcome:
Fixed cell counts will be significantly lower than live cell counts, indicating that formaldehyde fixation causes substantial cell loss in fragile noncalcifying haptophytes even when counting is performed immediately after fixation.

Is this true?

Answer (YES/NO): NO